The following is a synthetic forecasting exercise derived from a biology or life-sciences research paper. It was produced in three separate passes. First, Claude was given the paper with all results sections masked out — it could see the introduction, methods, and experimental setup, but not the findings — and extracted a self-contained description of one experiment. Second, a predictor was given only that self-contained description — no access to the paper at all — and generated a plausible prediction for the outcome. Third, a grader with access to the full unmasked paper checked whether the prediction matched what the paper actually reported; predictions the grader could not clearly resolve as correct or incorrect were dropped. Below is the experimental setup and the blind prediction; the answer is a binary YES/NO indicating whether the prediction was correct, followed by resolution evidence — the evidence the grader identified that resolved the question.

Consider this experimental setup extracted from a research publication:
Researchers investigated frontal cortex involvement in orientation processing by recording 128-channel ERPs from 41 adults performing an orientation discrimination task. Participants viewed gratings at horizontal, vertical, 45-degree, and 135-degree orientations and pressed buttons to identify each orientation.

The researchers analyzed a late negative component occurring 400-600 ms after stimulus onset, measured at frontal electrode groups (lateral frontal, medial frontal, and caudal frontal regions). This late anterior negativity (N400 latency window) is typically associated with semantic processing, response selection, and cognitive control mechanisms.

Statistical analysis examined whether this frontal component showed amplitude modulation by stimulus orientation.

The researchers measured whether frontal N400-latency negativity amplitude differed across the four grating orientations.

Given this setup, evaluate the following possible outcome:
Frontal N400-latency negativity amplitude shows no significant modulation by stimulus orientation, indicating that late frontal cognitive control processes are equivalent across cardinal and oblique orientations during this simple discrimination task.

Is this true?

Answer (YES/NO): NO